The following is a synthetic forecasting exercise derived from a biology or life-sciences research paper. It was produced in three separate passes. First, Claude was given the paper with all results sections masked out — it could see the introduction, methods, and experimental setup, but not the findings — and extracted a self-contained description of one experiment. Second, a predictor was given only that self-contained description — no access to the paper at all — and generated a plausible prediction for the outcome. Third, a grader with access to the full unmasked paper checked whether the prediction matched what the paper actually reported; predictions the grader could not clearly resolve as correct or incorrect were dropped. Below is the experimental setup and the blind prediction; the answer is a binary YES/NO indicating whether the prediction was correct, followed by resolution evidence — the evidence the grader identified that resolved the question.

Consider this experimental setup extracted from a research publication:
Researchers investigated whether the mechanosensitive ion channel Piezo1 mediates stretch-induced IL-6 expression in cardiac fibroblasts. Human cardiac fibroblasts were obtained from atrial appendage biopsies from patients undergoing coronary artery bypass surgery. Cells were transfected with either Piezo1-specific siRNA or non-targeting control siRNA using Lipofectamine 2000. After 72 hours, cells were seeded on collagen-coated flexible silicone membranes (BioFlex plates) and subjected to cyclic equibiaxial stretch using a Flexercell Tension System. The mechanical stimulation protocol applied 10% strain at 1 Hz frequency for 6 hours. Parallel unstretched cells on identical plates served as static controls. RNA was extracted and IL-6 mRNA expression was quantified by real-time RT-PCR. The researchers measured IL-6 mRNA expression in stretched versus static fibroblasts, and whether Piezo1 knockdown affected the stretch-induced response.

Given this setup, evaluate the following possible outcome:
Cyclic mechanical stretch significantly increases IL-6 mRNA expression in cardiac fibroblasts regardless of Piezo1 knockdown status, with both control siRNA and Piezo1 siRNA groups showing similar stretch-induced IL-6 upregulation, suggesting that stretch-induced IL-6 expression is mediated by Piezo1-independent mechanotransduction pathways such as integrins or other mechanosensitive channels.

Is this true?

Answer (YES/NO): NO